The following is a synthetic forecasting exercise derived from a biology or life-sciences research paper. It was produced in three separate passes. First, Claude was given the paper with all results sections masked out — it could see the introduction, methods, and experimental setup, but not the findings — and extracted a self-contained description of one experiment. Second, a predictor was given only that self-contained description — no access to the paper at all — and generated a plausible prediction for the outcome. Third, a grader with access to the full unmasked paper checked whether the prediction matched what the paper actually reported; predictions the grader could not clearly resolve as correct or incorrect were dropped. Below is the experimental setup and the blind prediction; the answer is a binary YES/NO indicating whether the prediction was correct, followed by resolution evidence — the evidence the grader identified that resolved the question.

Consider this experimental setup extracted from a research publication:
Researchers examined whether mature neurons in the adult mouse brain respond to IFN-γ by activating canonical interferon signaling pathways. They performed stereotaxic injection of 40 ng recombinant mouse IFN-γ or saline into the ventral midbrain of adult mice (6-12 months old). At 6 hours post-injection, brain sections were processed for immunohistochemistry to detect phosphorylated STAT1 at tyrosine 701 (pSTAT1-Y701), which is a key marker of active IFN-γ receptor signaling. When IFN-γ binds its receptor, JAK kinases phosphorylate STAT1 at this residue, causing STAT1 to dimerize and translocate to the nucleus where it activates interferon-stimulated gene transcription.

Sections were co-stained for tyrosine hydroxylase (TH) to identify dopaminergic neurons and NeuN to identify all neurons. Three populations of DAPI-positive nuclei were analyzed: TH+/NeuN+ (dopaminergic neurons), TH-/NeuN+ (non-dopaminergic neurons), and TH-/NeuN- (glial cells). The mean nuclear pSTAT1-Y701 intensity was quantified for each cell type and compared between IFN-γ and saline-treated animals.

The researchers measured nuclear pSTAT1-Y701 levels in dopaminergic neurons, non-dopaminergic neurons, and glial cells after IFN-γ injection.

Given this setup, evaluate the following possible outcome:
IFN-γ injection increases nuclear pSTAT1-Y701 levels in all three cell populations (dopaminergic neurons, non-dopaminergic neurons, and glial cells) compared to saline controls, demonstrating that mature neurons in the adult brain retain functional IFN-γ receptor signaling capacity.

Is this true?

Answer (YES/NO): YES